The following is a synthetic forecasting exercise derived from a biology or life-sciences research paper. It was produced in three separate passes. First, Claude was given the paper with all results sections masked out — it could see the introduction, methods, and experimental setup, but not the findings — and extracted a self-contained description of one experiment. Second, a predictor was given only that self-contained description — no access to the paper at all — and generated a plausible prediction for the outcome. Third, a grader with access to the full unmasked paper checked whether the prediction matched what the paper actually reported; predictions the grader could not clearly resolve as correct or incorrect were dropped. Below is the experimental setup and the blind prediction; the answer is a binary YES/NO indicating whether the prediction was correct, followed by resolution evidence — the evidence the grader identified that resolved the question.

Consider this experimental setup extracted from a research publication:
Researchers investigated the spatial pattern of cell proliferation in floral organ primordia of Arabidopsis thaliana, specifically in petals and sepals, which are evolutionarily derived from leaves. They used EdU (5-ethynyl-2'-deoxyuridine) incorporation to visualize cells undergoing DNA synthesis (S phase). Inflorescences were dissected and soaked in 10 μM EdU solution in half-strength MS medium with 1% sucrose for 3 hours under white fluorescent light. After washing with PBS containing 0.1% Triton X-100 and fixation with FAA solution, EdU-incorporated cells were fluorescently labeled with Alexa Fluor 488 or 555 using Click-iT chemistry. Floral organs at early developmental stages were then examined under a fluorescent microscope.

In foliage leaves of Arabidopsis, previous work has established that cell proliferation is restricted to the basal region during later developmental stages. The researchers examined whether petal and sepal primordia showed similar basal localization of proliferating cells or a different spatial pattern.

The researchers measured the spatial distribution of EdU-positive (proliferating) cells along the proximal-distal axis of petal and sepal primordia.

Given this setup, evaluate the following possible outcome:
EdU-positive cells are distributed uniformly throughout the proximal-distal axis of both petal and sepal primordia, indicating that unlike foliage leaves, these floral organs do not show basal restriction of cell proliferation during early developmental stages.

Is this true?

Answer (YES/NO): NO